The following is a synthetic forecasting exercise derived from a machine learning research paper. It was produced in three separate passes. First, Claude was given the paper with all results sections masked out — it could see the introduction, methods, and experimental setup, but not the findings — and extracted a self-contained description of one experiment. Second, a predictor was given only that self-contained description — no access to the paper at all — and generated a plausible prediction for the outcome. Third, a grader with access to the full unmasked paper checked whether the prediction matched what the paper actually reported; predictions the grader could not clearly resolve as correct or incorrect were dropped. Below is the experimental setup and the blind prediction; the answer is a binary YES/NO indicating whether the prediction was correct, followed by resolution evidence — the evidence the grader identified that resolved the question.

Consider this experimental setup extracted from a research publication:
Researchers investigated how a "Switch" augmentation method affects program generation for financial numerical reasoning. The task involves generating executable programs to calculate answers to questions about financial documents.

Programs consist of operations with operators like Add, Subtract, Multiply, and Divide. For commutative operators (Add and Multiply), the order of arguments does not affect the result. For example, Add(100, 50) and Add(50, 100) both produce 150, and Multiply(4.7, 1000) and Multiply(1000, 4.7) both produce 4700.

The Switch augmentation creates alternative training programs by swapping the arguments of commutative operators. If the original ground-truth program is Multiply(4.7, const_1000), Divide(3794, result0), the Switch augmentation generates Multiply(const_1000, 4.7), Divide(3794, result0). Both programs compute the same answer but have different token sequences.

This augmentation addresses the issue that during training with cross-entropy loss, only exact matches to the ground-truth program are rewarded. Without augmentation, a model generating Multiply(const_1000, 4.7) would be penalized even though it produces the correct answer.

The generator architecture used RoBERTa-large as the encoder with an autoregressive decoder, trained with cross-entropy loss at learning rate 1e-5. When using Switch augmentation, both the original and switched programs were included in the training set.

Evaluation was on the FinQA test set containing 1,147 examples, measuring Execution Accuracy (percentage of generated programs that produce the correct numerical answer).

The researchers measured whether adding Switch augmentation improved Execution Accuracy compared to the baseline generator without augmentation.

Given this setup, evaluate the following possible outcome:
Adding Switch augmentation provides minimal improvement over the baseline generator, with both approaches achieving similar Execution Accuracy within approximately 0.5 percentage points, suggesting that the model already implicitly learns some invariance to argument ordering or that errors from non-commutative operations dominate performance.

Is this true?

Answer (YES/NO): YES